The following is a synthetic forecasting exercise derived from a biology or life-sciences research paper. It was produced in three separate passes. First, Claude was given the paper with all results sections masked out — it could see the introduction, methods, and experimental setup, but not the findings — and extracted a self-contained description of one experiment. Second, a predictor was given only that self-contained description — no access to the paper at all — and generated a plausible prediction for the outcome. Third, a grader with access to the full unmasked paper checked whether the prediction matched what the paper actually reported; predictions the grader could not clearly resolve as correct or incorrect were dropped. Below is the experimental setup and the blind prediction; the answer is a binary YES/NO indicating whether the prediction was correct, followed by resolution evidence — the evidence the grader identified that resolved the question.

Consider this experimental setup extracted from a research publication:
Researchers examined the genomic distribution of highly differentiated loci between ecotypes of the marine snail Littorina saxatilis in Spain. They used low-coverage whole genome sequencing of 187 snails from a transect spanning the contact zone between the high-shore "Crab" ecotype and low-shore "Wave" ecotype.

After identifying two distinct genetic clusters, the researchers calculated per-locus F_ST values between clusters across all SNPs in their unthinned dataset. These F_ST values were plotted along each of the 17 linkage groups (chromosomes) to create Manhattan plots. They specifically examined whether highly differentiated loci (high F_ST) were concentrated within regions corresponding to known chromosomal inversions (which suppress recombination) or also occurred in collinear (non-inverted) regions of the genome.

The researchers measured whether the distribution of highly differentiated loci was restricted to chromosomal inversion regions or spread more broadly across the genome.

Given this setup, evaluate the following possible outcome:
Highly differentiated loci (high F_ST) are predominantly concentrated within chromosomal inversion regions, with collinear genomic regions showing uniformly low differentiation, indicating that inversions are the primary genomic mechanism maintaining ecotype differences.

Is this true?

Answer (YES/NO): NO